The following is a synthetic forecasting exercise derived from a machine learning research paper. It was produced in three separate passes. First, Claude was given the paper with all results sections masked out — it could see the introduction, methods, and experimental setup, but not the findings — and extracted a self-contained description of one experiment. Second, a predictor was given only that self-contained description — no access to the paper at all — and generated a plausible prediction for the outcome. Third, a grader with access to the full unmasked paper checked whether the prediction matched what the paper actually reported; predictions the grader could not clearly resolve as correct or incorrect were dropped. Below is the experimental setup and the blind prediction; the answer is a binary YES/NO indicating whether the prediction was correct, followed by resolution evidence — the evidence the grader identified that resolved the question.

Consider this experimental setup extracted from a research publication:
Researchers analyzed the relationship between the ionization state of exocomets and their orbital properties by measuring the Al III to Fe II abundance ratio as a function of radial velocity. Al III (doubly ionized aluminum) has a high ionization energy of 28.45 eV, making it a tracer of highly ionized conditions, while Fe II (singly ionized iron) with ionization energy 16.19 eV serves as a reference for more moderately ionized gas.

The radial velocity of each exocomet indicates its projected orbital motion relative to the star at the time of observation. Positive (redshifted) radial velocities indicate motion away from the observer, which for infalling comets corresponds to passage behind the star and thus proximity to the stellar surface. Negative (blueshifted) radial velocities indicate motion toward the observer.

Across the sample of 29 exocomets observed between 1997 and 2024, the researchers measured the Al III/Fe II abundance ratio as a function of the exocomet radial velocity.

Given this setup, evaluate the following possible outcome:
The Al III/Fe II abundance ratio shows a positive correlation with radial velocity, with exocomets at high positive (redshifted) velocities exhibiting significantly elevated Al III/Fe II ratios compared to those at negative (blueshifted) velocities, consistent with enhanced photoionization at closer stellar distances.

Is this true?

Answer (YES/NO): YES